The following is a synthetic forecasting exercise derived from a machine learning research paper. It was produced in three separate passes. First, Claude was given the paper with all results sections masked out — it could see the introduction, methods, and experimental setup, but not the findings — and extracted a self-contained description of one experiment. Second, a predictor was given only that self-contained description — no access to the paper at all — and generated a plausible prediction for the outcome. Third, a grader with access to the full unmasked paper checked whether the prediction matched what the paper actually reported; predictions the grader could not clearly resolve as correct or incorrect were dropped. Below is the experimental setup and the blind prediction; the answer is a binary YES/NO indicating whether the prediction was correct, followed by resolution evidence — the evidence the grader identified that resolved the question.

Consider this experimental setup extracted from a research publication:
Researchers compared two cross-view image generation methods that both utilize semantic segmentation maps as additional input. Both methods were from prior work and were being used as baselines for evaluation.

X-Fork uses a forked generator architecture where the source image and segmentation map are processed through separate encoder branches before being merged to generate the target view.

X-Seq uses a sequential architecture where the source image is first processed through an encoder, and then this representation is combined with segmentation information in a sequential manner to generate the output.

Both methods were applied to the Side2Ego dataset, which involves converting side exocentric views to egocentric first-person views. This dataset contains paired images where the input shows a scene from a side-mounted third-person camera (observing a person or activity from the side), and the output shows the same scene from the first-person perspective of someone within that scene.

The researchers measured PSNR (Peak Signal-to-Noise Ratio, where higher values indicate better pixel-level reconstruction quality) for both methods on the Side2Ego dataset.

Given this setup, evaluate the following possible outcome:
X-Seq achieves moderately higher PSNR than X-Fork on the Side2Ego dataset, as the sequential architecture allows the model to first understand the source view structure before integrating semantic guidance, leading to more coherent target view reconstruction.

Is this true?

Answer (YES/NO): NO